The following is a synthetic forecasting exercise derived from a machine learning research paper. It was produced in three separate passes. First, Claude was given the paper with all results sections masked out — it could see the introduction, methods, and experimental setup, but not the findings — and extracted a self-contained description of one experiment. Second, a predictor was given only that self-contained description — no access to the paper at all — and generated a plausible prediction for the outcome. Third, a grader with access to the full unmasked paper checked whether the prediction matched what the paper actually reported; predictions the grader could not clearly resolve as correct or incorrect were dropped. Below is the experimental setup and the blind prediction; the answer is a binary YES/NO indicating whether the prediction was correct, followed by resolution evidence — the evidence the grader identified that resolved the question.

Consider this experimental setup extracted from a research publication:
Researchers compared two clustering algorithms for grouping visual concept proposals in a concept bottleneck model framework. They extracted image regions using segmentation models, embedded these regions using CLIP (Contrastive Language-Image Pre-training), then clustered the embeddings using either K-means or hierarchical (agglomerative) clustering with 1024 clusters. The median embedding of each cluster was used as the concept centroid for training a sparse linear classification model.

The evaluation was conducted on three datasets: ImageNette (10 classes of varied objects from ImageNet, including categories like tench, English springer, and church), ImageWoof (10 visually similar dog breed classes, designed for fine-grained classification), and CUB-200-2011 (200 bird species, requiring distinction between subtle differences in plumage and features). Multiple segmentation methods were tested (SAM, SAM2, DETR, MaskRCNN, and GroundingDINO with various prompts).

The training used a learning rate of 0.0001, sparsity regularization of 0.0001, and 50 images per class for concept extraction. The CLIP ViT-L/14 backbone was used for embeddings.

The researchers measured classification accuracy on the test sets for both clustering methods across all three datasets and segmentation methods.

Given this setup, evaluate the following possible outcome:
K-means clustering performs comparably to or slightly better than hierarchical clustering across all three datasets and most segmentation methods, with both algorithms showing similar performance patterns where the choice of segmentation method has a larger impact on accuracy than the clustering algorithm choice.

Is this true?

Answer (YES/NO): YES